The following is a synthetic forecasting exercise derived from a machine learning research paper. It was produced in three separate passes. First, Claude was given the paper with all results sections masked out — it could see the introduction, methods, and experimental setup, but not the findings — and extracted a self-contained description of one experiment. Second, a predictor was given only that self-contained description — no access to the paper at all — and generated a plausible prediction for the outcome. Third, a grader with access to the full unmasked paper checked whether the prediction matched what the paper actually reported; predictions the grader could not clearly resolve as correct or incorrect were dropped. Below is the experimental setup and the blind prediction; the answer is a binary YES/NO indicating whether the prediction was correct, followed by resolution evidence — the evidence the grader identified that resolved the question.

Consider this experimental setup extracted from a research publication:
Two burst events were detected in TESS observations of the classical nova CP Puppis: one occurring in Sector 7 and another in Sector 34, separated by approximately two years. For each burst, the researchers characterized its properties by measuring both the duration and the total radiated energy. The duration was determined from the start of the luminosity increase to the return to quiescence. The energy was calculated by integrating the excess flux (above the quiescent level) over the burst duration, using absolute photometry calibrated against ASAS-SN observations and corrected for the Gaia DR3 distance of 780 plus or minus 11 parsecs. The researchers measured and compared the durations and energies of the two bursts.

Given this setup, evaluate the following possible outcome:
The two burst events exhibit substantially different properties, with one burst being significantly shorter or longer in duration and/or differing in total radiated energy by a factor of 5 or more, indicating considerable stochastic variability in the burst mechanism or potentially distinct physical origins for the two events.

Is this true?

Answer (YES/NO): NO